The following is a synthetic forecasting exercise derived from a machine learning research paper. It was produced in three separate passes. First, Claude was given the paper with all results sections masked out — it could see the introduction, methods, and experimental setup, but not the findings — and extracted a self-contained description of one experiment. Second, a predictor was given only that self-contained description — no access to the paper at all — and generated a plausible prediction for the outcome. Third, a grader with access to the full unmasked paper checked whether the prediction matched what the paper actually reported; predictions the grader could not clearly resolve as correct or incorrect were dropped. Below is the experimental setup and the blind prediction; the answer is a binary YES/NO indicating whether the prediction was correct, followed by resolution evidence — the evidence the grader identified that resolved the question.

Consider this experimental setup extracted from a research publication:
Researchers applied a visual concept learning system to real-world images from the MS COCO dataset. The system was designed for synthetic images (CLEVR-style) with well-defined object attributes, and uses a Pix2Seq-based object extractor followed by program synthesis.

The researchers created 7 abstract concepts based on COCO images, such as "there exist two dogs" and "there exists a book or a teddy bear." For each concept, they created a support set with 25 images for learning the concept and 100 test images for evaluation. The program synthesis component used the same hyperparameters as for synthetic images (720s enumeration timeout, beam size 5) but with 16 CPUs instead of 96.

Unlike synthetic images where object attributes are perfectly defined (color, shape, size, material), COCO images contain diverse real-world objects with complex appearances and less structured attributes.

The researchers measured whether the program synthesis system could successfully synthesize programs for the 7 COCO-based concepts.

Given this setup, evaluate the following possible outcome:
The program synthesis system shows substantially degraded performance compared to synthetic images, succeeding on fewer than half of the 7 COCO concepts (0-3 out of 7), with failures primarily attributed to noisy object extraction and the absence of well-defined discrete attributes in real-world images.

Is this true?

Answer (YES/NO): NO